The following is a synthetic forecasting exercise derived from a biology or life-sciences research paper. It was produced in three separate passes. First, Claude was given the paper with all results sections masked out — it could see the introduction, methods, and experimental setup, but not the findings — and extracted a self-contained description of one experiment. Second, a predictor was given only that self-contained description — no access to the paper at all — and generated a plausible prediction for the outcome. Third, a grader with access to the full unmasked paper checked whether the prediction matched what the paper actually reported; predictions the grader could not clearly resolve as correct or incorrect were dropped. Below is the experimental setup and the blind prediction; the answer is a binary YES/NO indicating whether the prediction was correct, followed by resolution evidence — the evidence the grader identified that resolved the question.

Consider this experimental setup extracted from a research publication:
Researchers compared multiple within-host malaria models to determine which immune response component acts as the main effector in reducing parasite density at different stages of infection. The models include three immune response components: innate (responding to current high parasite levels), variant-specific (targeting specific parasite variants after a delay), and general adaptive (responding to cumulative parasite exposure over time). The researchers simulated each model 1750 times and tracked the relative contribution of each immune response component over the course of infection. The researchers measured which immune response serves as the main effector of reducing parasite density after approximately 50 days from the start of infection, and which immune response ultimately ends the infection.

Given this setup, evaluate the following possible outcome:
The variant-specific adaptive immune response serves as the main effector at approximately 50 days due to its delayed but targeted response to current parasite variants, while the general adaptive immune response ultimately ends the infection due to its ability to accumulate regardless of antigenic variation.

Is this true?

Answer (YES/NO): NO